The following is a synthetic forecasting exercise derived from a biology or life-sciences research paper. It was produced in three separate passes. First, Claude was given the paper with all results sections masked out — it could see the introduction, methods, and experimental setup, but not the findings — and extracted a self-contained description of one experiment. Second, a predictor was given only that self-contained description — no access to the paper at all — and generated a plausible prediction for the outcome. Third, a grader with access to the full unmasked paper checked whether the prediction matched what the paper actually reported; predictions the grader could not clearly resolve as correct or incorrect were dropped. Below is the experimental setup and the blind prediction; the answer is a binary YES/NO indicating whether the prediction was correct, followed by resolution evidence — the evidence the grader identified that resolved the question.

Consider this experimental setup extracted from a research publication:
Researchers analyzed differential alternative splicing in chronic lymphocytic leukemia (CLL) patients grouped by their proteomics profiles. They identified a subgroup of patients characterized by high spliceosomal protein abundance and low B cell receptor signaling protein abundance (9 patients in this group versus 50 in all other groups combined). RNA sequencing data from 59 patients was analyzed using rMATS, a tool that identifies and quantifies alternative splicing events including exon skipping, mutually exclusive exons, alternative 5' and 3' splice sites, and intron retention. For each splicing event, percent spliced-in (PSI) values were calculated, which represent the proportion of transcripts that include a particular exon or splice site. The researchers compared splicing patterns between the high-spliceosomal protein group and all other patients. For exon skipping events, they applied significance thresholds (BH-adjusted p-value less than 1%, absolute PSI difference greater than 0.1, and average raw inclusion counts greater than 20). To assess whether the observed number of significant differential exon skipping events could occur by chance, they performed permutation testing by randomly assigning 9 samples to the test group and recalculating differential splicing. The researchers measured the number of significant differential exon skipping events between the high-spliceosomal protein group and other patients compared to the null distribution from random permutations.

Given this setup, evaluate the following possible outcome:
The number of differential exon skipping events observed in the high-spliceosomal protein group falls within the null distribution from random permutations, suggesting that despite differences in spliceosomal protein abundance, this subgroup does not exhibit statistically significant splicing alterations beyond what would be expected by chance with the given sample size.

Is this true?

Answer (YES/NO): NO